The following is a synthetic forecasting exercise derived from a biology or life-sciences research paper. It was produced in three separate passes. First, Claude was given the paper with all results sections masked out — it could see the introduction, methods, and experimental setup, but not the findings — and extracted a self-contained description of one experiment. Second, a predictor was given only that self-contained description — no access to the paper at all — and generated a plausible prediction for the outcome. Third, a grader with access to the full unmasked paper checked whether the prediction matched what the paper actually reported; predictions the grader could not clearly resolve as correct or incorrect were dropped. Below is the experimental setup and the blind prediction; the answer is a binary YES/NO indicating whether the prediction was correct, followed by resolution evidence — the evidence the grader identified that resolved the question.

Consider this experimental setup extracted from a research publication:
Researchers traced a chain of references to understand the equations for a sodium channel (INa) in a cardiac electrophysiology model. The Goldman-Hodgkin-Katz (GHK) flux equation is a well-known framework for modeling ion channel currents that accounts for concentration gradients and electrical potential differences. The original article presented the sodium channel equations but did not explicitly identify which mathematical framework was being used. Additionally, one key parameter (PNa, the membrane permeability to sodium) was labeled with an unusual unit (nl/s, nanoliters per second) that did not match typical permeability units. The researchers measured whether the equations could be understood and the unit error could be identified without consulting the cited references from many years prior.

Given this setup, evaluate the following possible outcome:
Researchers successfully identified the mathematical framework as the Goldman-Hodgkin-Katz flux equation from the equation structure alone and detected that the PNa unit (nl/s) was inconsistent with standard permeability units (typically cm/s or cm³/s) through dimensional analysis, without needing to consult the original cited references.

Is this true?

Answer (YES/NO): NO